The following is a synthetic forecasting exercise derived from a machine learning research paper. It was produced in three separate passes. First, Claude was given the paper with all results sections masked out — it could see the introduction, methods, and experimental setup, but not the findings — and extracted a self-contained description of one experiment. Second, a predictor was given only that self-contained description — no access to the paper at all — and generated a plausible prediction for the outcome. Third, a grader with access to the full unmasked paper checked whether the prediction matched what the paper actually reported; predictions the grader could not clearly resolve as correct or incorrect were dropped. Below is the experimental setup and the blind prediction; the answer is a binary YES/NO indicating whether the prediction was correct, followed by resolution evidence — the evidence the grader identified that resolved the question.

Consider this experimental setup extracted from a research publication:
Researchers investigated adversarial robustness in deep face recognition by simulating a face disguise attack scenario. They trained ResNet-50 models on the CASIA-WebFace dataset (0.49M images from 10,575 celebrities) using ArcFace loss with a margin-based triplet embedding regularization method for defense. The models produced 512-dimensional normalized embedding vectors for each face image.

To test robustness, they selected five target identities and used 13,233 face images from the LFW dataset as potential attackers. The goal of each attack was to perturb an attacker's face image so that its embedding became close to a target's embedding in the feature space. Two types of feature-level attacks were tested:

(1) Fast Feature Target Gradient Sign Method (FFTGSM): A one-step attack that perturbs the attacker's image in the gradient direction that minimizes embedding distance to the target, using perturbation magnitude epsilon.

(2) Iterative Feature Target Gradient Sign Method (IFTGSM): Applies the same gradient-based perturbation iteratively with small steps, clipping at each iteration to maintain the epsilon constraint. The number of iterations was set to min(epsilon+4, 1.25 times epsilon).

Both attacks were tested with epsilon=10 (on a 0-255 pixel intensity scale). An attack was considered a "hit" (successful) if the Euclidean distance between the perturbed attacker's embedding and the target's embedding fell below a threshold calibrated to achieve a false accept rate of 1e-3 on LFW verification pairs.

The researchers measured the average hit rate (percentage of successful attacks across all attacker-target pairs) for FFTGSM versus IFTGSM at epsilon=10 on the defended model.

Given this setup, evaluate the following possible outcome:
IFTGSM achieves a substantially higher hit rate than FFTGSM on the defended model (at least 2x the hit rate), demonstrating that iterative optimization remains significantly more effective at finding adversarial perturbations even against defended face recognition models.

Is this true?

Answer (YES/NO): YES